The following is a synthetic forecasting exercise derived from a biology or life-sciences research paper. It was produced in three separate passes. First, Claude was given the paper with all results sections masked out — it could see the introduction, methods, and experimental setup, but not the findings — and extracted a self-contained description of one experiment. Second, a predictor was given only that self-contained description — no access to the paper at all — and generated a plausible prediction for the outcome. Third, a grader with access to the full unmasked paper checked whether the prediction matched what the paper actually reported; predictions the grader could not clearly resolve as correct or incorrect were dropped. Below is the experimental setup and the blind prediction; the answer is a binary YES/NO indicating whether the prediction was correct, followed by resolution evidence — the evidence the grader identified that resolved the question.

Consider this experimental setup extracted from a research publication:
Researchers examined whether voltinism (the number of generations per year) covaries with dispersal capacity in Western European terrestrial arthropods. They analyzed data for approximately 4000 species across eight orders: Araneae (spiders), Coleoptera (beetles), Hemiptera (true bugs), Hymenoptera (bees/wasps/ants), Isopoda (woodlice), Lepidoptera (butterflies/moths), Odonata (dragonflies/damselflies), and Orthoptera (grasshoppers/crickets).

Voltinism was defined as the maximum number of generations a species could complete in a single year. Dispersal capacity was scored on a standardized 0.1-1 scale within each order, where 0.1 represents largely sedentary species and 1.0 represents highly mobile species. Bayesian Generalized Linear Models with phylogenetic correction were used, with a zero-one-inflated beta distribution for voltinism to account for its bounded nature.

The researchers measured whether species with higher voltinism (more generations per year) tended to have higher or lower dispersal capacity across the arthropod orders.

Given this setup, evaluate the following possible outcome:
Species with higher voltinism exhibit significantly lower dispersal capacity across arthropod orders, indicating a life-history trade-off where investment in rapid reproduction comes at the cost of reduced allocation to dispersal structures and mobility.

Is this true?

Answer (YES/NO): NO